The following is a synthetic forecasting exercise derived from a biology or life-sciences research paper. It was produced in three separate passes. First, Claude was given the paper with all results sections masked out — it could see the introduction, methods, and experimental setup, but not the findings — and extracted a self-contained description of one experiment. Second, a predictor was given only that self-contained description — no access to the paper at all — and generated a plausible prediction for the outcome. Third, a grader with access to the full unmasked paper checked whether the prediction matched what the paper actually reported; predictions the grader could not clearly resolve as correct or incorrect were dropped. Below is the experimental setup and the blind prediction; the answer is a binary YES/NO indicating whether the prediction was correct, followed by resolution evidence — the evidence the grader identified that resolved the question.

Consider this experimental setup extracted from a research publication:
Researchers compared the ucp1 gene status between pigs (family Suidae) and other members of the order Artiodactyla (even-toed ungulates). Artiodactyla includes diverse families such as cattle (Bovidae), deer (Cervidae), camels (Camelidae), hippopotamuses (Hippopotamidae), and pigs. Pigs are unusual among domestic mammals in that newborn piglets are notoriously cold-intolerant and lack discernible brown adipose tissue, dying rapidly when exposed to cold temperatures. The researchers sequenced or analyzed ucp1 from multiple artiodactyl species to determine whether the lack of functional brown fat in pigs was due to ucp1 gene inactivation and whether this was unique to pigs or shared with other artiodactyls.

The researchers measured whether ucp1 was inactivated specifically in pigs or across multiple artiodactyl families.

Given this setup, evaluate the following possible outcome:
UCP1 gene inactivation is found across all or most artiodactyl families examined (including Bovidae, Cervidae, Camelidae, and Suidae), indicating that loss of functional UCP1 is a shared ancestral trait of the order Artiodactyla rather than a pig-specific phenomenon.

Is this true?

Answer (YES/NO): NO